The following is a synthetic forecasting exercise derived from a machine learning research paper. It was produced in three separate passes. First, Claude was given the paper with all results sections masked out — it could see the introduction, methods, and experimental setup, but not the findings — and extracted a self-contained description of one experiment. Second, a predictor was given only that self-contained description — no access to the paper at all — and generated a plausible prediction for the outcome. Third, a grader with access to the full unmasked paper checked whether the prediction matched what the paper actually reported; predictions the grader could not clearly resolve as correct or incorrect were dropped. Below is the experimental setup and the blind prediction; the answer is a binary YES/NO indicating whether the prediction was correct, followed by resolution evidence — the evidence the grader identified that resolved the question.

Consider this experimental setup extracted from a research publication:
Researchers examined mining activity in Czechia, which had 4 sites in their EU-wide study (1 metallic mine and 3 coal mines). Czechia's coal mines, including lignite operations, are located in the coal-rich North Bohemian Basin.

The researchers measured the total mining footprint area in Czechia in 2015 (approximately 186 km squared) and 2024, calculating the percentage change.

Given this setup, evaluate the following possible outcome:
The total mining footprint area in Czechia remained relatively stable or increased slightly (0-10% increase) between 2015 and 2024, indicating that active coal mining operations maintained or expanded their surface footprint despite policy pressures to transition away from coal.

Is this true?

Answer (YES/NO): YES